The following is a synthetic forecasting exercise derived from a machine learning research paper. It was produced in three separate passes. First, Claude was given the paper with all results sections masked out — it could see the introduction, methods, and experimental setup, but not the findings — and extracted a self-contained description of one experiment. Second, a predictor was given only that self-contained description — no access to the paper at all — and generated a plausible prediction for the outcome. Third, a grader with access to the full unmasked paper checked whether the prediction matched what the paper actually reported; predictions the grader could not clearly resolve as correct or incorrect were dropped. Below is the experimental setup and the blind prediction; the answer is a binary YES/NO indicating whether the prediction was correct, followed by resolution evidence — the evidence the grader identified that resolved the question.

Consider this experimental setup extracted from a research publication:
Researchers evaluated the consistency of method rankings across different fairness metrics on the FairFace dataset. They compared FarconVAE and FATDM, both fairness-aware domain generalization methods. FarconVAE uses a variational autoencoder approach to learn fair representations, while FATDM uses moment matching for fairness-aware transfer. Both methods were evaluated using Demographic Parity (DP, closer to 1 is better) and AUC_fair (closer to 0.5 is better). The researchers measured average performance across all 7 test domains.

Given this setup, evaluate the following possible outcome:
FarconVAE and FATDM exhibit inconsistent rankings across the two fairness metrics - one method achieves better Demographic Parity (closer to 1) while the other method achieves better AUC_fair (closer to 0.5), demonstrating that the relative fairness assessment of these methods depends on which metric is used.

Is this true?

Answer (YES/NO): YES